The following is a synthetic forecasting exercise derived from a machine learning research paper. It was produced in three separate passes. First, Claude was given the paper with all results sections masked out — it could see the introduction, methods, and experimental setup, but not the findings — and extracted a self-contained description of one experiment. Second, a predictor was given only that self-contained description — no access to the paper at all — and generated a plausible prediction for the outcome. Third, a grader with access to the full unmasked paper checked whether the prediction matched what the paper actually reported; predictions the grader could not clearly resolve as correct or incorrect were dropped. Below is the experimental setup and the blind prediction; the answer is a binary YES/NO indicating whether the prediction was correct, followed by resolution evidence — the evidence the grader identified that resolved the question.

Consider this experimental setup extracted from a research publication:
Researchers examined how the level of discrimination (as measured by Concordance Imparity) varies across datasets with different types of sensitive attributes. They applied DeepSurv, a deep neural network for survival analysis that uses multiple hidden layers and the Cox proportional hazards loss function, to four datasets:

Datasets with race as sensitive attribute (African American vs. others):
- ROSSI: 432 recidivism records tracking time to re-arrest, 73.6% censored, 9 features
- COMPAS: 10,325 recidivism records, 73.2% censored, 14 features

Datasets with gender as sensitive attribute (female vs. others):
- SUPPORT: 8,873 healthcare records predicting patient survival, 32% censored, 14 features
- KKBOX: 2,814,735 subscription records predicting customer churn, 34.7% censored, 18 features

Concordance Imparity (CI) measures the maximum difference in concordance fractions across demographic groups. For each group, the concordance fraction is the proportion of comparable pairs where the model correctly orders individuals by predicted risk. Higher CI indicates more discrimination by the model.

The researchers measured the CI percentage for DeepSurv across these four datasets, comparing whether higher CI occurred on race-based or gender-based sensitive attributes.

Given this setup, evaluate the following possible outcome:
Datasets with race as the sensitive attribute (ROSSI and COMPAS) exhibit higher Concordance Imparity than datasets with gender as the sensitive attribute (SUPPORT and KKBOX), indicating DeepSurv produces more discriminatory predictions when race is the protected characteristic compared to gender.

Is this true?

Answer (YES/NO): NO